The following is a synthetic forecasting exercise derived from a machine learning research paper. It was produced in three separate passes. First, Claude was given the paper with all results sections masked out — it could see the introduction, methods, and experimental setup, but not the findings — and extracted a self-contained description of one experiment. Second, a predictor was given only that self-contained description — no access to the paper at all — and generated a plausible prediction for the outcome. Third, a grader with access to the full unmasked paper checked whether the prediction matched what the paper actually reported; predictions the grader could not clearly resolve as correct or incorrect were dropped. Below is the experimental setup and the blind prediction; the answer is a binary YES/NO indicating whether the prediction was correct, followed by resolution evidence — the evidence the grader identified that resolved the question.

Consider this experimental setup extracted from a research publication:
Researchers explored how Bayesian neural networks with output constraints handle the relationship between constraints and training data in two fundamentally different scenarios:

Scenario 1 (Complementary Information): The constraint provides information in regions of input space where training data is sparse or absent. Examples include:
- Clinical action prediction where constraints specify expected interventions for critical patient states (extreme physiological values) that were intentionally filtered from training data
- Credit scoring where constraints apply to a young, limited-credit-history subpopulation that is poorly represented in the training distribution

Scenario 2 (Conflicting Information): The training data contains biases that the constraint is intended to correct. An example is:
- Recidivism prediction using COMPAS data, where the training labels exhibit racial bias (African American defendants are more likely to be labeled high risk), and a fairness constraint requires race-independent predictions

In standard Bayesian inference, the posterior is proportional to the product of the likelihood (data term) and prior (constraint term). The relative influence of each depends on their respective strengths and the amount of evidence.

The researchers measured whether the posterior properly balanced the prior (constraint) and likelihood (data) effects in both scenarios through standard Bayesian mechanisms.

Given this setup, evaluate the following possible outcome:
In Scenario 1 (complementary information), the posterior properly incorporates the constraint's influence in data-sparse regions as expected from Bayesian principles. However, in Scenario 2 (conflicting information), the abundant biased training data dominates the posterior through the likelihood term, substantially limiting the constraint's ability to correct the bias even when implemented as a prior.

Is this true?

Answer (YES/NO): NO